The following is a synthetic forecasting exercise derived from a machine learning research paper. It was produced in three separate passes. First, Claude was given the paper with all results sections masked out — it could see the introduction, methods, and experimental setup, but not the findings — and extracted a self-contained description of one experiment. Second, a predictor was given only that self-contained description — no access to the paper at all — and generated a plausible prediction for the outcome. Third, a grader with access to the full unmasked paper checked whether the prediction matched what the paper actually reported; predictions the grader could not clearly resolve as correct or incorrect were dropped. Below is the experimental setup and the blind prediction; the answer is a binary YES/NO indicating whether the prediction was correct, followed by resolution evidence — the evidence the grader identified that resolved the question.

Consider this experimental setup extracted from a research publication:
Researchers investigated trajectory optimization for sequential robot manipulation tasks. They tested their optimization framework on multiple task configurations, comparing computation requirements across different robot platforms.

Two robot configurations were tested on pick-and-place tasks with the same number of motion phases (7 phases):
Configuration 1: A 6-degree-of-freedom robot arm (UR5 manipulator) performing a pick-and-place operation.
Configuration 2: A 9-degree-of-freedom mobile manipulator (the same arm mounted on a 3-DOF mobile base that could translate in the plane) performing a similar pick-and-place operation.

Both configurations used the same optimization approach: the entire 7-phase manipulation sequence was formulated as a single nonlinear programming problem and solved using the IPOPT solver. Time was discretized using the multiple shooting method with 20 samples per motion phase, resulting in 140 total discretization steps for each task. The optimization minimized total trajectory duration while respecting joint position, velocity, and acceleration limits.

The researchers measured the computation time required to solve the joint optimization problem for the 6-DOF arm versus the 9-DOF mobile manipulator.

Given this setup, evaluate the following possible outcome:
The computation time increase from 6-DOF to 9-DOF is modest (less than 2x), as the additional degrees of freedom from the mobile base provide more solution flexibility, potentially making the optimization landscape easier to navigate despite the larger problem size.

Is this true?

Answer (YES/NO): NO